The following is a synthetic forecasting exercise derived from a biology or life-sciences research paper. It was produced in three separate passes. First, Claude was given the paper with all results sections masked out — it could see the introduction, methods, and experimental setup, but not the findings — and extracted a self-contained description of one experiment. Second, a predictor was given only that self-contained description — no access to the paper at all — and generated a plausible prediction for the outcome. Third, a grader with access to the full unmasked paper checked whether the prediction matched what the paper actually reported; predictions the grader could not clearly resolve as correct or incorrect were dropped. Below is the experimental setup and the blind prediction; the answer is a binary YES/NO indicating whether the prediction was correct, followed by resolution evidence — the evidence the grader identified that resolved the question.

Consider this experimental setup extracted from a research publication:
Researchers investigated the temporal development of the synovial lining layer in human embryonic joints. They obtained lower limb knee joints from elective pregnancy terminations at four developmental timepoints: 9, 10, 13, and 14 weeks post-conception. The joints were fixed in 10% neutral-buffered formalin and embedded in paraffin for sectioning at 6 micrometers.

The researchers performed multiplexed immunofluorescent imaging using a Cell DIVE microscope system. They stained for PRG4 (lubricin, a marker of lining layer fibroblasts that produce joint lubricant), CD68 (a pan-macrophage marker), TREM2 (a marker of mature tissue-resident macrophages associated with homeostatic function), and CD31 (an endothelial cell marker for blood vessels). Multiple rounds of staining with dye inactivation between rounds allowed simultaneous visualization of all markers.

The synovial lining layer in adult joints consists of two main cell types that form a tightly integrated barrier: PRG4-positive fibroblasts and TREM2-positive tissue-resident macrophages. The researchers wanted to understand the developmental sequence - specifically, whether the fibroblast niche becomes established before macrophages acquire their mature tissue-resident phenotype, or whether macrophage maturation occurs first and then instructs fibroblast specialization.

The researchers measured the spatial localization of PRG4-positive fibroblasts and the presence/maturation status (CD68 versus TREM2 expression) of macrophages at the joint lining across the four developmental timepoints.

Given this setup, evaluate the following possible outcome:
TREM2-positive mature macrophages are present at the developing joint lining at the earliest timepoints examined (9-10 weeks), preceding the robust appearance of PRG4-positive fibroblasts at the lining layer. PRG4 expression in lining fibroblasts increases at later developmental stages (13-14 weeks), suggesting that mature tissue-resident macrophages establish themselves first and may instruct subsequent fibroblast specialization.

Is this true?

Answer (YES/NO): NO